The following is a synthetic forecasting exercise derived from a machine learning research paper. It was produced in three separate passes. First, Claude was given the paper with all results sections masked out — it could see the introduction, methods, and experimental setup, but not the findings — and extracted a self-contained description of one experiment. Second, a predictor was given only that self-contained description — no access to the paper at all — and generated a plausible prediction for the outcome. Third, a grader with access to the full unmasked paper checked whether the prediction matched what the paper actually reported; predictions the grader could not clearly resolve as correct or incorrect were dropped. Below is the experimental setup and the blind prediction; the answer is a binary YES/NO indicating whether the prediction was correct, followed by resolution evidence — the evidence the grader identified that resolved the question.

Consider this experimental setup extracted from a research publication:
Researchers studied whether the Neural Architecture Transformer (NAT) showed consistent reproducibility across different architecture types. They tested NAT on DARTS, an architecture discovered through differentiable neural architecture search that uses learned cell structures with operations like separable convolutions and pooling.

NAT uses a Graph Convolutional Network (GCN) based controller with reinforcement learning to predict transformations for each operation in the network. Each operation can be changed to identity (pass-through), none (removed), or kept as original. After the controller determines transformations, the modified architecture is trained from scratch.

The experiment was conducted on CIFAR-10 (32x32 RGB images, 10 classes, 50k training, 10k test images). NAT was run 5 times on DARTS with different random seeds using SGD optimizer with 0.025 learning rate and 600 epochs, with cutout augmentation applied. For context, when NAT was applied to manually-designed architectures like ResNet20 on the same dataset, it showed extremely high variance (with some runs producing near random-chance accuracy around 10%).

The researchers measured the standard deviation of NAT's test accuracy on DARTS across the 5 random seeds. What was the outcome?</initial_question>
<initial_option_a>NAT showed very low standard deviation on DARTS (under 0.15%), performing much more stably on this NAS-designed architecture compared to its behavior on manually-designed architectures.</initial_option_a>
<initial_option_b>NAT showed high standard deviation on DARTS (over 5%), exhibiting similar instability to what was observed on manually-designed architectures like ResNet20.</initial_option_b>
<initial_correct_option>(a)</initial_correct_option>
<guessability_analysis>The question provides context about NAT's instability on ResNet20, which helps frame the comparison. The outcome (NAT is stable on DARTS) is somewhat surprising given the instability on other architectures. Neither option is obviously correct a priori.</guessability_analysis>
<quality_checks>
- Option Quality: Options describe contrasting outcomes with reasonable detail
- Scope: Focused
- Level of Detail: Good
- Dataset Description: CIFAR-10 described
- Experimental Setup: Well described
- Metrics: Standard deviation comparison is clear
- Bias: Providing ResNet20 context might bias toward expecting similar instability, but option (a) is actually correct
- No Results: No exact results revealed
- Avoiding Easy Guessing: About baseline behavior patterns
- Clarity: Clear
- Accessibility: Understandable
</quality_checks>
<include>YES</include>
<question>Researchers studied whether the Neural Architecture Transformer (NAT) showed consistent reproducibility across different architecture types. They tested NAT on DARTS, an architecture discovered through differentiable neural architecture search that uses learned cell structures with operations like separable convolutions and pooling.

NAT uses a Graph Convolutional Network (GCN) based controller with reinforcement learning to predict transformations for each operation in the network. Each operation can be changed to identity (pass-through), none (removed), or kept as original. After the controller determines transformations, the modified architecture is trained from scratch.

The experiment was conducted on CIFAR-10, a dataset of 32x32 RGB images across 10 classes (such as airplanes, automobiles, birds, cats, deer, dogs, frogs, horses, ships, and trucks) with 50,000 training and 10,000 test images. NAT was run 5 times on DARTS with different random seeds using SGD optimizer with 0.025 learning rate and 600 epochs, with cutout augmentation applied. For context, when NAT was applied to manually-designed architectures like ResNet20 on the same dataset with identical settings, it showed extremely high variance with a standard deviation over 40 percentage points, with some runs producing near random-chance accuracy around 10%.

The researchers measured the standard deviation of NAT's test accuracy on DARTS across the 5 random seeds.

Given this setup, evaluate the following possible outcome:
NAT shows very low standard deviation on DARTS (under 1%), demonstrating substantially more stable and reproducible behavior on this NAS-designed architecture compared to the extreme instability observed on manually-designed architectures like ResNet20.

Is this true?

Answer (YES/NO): YES